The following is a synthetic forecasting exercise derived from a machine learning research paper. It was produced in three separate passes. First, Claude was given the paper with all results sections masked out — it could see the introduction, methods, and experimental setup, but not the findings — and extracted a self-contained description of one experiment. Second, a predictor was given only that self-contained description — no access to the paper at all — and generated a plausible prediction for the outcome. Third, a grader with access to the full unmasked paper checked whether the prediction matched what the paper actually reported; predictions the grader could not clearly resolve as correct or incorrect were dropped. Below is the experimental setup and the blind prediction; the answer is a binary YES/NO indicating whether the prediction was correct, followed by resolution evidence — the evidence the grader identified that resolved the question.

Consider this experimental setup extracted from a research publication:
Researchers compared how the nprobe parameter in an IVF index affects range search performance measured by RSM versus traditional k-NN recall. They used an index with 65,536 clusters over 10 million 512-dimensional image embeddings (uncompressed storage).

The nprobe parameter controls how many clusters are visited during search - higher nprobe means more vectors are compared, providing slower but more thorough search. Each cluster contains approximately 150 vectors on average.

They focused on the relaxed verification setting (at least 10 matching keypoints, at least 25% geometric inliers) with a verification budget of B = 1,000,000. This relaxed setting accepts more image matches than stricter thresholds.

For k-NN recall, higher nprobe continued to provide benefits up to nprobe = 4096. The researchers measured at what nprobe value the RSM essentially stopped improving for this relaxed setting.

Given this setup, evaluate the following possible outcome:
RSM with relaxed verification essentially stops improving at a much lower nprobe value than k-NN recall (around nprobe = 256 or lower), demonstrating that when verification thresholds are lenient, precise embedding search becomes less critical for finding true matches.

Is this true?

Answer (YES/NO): YES